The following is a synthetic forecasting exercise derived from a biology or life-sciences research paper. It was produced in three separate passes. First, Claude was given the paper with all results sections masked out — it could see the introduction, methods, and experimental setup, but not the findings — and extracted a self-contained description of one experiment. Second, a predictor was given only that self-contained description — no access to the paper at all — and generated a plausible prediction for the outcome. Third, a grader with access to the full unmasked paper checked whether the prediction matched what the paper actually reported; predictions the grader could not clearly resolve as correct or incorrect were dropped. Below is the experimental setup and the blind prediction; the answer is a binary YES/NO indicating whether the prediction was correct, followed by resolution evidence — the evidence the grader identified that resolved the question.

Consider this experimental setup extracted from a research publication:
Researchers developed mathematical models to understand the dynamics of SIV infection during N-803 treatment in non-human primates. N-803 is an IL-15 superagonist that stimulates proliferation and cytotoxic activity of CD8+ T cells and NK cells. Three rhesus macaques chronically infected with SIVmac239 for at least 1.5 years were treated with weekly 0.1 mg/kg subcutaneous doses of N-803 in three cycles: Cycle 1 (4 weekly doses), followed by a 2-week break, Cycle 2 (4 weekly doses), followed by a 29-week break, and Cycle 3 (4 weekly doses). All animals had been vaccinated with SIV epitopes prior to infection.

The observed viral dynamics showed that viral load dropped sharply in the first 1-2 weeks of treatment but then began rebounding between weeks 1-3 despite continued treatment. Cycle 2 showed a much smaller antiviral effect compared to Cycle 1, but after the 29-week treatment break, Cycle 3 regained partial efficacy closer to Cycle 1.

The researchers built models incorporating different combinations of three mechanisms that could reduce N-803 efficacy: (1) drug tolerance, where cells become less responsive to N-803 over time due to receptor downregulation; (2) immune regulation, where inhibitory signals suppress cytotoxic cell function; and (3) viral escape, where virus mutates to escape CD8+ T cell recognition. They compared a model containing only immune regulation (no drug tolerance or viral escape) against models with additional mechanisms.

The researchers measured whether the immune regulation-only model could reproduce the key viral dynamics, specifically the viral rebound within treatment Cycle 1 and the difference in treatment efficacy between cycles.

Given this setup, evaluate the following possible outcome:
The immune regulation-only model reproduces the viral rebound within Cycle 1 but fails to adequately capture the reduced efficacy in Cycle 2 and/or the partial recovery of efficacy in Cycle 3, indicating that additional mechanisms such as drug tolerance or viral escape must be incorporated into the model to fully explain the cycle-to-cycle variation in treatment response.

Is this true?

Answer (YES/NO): NO